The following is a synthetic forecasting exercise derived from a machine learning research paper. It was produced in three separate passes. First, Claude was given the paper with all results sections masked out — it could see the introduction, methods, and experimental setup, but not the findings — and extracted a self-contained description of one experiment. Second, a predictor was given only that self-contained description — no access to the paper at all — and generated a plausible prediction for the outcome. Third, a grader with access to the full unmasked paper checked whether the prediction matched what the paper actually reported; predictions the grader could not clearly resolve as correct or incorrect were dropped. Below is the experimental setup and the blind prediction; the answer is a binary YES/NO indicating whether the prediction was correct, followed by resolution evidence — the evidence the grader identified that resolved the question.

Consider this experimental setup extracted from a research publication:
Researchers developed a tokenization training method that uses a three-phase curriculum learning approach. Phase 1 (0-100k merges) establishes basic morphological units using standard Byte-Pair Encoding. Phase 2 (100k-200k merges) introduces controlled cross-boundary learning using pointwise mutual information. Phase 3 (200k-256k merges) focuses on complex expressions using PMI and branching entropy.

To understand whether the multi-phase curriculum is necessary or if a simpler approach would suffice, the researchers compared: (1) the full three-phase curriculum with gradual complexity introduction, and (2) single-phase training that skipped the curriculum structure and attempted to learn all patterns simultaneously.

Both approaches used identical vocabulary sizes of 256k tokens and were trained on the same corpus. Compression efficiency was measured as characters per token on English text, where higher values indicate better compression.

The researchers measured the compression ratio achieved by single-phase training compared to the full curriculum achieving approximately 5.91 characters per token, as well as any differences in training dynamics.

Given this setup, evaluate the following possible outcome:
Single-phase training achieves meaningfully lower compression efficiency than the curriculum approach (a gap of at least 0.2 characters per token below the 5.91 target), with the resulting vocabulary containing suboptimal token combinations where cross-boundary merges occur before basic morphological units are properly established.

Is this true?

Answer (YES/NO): NO